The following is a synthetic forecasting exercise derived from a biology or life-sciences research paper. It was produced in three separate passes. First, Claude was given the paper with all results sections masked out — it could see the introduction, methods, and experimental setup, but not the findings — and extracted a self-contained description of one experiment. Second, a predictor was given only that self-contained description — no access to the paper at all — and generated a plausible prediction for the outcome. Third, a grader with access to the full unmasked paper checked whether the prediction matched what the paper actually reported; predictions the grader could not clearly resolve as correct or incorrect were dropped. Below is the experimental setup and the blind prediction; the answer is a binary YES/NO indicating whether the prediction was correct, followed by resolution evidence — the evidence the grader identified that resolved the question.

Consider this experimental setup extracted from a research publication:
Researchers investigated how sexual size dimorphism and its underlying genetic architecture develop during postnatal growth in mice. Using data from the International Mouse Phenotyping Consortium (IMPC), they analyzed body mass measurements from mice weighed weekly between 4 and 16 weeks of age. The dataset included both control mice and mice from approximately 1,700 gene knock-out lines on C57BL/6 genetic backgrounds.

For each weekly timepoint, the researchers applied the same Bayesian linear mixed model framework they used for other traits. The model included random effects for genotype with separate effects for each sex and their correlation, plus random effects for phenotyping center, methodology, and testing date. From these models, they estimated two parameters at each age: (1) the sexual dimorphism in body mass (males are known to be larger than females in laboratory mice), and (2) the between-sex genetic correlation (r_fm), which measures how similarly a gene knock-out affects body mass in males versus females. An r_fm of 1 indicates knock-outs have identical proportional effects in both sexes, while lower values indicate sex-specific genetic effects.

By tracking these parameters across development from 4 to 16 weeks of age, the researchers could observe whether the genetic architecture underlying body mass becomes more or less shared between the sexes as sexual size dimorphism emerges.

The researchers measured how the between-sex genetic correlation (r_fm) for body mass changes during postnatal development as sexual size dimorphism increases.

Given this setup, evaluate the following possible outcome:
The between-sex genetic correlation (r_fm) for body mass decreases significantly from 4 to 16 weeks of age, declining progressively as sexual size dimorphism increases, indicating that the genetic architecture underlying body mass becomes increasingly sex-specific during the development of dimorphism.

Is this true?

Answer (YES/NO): NO